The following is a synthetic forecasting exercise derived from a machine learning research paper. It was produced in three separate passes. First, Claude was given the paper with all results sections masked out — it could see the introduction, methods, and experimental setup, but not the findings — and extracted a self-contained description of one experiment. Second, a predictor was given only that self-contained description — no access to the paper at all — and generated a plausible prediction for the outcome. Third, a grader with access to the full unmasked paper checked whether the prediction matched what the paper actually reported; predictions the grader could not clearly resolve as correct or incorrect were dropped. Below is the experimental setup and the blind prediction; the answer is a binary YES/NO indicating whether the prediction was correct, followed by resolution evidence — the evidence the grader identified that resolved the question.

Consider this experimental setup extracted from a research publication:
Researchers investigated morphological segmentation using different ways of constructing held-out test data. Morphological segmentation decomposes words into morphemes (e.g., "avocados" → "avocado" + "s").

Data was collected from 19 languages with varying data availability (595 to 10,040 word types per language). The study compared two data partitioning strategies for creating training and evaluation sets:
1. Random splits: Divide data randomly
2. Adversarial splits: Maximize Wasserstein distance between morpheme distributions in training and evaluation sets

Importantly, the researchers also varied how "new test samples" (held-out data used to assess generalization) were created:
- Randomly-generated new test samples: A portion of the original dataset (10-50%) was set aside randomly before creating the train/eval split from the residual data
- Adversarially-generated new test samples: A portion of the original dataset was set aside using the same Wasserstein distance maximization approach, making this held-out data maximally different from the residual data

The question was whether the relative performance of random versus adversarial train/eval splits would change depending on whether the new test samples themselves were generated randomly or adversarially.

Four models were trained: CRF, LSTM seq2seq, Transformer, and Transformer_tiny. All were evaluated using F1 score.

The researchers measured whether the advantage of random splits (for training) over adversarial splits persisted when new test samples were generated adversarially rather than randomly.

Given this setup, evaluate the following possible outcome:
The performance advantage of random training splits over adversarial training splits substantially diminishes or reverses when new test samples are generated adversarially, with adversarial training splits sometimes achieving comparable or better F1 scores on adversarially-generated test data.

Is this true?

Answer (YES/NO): NO